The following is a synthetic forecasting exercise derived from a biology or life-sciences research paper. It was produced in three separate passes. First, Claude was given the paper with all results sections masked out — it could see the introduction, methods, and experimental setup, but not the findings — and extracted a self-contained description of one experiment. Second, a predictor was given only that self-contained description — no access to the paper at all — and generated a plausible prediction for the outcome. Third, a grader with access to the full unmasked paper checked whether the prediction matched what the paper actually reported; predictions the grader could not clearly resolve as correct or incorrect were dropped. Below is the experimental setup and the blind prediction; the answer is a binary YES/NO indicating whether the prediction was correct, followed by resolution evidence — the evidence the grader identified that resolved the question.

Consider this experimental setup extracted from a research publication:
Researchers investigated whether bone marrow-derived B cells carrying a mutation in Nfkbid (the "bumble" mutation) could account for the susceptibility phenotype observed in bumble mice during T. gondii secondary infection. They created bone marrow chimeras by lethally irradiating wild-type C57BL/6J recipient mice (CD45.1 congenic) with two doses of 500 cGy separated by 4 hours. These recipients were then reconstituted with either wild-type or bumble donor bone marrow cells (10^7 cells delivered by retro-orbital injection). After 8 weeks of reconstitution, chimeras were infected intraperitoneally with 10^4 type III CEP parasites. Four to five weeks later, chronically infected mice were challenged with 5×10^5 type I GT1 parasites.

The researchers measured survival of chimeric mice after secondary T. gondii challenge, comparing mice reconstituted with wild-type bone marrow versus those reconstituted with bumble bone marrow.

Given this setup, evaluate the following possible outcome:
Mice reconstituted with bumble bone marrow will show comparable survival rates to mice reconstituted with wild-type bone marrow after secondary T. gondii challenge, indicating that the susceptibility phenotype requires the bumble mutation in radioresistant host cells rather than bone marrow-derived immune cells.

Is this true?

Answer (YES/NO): NO